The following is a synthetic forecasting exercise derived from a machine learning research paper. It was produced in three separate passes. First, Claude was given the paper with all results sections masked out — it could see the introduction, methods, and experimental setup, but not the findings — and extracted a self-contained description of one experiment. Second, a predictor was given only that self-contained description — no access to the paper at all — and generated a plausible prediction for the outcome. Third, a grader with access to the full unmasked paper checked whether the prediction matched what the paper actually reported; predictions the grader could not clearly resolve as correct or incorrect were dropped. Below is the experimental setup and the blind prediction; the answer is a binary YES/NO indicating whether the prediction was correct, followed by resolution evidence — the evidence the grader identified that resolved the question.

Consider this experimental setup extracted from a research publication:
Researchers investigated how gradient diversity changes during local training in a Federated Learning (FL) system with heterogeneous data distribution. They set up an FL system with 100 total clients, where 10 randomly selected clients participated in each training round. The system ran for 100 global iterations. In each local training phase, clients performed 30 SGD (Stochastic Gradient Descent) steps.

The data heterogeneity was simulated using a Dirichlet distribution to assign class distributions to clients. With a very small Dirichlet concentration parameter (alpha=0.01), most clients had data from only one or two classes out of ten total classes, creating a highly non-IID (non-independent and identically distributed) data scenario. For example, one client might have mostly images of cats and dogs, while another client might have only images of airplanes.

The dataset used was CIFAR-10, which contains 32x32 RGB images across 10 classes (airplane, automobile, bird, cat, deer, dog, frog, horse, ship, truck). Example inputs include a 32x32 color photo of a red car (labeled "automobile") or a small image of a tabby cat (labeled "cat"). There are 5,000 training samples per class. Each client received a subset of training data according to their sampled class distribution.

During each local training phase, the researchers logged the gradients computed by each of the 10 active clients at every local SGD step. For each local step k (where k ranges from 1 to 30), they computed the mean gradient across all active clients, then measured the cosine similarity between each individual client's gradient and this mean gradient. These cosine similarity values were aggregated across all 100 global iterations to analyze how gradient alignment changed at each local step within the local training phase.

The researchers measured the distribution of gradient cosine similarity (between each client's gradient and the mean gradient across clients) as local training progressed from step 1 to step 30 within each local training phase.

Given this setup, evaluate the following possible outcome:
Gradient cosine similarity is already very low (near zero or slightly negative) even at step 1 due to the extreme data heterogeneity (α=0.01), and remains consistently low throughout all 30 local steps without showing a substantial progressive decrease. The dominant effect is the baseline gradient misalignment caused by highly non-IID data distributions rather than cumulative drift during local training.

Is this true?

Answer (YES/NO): NO